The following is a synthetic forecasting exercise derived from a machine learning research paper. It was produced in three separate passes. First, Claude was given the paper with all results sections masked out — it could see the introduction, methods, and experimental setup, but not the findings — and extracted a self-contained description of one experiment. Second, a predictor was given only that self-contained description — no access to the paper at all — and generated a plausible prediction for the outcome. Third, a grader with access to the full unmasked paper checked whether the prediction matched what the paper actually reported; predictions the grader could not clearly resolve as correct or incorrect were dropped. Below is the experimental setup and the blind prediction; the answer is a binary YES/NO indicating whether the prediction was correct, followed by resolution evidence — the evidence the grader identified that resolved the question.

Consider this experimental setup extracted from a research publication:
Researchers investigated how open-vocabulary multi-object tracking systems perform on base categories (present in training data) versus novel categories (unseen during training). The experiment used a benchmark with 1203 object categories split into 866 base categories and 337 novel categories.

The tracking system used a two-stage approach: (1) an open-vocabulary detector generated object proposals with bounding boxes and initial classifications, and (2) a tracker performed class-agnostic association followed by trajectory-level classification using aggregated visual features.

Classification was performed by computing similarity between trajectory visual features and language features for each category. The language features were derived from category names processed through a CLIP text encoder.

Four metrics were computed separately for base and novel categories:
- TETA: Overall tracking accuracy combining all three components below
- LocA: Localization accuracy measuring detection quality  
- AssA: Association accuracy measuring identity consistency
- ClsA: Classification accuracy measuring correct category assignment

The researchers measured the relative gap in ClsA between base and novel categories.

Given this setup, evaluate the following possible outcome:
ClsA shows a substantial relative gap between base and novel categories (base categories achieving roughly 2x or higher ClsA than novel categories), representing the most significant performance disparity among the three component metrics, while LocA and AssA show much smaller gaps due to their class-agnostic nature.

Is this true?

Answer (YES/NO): NO